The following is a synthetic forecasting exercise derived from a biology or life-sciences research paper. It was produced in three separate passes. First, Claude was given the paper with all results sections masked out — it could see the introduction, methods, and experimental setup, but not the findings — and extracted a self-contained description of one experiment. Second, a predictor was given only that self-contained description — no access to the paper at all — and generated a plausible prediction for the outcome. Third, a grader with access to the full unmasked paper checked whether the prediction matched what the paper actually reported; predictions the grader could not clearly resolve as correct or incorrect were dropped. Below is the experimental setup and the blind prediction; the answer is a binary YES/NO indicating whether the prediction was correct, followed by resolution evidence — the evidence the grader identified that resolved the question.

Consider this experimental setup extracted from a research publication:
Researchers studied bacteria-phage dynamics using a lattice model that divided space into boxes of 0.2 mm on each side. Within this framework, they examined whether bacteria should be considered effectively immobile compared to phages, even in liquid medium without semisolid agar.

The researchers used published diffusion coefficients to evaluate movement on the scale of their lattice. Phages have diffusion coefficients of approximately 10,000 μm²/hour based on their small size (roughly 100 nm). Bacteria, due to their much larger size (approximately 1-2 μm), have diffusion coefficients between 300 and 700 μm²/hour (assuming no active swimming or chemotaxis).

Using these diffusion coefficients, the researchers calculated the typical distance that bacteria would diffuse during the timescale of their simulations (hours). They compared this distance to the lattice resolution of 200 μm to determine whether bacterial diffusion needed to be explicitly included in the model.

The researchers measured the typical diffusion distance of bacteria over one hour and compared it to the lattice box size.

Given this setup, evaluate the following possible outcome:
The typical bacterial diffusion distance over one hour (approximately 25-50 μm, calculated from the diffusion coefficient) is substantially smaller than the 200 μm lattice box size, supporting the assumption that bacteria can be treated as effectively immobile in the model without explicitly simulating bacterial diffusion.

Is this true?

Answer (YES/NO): YES